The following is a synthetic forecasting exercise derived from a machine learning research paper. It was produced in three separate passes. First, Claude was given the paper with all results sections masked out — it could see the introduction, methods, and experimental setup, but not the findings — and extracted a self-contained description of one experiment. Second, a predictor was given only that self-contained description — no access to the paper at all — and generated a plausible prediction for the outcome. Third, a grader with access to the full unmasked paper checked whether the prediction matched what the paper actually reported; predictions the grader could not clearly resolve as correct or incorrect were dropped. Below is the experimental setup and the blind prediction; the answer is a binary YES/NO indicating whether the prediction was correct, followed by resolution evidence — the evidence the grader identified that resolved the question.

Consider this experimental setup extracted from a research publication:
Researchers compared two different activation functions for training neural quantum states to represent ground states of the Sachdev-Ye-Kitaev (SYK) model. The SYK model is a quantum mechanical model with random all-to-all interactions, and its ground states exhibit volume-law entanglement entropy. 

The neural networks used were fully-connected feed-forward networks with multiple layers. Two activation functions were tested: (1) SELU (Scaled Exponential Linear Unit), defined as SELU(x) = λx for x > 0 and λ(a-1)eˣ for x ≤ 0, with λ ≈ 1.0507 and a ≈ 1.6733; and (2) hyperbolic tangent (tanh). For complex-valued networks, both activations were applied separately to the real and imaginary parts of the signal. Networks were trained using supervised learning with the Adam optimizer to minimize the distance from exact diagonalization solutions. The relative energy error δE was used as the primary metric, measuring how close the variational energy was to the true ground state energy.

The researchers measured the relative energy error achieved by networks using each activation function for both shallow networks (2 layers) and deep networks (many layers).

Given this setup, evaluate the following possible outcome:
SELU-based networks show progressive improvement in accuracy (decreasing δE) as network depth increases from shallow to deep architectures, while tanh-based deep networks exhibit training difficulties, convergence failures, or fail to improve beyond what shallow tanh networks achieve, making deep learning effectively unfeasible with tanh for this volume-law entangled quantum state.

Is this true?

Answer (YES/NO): YES